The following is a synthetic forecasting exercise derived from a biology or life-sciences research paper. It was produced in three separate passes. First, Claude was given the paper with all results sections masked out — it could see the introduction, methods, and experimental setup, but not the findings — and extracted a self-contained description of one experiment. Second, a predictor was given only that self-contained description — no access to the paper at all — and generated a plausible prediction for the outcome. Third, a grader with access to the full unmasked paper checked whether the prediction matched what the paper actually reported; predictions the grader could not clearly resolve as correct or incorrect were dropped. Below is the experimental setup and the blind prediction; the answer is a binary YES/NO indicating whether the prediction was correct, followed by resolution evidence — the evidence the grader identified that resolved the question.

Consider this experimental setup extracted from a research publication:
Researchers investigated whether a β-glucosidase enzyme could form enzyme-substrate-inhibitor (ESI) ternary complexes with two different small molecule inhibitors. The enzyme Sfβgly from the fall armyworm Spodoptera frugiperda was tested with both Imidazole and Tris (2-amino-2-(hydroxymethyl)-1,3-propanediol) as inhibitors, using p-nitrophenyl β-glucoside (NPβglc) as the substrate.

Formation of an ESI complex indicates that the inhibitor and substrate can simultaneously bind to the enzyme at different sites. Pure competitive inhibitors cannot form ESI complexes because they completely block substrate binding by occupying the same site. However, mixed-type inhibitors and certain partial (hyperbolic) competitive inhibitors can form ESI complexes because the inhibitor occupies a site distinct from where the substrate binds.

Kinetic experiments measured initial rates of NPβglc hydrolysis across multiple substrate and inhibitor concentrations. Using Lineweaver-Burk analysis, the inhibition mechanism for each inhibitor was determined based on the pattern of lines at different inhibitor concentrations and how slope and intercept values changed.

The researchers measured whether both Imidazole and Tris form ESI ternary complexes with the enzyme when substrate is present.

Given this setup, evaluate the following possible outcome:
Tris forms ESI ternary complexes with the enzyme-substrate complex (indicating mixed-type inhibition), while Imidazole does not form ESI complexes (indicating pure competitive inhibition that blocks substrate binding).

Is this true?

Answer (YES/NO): NO